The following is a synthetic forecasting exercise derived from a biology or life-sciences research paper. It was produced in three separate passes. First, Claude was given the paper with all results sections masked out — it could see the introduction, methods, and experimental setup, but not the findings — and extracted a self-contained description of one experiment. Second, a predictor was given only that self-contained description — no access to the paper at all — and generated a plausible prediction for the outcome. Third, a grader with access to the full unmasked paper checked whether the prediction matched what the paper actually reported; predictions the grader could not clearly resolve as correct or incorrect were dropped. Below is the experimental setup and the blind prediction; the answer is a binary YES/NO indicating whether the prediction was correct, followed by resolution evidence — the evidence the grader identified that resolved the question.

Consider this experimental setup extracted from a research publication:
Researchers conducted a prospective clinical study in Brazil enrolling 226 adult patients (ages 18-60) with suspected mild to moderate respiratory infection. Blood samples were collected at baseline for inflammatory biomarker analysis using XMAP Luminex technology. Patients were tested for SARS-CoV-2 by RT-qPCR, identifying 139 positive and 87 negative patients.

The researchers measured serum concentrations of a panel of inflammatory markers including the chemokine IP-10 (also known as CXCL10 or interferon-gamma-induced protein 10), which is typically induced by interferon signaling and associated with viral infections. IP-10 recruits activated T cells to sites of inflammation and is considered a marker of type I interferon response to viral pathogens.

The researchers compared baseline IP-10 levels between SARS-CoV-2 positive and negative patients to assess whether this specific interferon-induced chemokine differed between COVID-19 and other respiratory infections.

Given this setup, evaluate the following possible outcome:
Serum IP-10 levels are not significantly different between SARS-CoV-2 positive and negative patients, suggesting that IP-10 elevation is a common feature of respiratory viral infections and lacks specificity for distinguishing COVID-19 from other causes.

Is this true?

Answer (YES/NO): YES